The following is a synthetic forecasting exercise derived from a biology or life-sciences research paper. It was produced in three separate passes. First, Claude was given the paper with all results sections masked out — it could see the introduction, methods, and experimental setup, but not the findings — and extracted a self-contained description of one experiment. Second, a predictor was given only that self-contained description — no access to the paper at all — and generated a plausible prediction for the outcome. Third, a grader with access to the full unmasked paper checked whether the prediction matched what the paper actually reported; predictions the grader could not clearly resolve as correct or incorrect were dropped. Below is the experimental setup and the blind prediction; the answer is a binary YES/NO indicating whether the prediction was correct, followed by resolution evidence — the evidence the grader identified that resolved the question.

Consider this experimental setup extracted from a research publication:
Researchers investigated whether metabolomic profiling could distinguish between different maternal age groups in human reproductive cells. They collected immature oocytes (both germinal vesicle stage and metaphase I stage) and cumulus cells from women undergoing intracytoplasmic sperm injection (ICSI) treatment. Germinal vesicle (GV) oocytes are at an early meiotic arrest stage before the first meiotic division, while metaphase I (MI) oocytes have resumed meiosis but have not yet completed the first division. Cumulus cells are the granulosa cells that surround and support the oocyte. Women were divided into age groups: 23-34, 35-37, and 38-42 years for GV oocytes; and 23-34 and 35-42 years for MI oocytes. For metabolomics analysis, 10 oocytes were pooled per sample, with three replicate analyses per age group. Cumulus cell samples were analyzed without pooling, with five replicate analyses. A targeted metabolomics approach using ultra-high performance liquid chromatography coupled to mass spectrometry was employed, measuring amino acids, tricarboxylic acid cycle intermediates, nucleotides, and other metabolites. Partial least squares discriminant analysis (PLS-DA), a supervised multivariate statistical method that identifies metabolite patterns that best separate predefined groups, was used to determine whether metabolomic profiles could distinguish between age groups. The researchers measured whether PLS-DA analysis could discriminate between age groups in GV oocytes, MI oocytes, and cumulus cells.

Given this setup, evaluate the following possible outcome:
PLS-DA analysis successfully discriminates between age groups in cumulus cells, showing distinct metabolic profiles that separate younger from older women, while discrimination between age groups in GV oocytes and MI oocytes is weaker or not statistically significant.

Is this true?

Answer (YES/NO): NO